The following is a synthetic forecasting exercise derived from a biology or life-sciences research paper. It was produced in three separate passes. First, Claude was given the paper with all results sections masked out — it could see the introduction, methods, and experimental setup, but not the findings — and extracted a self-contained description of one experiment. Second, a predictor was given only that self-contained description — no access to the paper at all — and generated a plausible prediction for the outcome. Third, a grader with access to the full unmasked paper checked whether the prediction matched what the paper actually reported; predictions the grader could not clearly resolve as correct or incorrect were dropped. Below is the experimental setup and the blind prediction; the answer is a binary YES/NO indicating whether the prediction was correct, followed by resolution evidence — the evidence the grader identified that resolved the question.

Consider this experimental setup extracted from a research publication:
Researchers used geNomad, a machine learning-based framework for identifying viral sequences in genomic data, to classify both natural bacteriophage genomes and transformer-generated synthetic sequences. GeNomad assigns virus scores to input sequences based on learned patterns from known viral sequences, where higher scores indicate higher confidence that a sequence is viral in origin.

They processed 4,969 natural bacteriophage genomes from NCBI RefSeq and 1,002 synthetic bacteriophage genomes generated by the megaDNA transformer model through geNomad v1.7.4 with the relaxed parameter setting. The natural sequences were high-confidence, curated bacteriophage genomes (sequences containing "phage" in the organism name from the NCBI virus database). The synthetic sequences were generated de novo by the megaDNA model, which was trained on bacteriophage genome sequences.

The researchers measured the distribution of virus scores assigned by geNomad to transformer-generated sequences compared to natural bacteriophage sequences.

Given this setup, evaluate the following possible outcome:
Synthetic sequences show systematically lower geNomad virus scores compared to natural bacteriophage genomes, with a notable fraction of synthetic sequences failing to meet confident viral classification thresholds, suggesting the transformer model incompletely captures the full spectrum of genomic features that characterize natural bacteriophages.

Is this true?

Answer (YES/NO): YES